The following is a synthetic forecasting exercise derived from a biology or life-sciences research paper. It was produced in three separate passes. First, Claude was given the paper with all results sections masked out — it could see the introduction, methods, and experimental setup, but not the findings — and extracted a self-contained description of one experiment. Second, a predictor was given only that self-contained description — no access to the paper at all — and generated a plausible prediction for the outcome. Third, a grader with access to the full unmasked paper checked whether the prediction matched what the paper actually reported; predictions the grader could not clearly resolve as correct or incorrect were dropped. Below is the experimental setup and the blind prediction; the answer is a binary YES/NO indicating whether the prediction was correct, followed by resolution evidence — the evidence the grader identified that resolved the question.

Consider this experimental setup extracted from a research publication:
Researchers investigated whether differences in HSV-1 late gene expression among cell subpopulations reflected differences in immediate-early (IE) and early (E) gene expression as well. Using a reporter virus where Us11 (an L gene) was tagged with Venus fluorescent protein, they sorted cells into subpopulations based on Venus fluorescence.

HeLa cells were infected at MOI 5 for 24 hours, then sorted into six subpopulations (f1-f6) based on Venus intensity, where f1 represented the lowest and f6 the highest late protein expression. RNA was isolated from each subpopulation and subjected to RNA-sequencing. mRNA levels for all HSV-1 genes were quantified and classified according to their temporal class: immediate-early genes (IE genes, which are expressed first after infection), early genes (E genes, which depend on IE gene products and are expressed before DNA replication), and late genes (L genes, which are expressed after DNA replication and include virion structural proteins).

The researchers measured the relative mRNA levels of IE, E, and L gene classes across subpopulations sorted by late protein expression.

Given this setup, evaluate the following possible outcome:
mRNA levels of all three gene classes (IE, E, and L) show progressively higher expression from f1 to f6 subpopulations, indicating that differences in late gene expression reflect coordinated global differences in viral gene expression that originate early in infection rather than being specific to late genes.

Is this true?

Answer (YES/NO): NO